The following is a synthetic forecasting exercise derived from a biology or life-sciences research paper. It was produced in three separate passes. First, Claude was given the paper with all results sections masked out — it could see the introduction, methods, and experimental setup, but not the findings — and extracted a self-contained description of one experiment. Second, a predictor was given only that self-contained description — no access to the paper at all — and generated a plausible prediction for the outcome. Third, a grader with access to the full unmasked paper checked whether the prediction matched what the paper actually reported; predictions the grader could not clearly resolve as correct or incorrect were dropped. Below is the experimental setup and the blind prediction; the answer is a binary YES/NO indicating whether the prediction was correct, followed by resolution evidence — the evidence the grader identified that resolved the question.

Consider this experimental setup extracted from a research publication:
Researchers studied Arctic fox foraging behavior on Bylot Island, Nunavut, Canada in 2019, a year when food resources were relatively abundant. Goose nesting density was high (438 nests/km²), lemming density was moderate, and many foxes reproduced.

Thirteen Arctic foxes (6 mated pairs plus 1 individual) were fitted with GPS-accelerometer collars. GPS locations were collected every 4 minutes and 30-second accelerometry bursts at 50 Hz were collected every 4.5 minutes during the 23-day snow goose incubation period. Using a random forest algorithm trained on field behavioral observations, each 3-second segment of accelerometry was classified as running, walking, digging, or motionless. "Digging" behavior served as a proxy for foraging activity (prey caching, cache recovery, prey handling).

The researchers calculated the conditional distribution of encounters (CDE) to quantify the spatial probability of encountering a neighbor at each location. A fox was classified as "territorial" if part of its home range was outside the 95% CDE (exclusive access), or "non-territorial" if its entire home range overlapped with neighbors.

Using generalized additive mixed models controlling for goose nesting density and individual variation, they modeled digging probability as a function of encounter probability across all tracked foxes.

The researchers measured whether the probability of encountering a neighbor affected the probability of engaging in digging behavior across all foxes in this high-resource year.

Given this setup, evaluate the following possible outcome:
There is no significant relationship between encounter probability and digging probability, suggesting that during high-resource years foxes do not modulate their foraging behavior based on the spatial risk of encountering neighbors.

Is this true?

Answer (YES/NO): NO